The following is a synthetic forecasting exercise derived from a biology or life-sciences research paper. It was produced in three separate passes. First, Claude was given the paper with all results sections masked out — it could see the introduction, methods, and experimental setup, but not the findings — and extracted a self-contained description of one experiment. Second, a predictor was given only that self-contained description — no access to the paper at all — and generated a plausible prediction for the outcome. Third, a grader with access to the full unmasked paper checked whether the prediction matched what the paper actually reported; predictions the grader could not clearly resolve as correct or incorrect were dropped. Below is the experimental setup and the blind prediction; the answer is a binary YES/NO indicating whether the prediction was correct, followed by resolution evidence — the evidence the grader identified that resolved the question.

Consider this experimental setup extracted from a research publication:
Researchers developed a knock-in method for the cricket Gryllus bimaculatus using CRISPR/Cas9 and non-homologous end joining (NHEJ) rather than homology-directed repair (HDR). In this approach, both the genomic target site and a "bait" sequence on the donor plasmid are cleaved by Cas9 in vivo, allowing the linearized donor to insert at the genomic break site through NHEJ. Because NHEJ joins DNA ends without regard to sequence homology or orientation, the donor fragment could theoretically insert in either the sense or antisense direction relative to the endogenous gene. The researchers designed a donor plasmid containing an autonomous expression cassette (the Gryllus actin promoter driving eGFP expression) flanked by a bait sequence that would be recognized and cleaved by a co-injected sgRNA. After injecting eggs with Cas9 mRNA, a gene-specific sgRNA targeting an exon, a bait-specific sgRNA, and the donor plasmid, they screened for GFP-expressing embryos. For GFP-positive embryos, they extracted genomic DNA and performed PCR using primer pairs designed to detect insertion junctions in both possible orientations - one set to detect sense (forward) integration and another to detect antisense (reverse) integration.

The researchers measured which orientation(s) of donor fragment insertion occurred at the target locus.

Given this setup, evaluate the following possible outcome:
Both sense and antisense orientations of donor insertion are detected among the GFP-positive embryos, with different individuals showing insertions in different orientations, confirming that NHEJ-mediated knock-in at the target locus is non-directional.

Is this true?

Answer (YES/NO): YES